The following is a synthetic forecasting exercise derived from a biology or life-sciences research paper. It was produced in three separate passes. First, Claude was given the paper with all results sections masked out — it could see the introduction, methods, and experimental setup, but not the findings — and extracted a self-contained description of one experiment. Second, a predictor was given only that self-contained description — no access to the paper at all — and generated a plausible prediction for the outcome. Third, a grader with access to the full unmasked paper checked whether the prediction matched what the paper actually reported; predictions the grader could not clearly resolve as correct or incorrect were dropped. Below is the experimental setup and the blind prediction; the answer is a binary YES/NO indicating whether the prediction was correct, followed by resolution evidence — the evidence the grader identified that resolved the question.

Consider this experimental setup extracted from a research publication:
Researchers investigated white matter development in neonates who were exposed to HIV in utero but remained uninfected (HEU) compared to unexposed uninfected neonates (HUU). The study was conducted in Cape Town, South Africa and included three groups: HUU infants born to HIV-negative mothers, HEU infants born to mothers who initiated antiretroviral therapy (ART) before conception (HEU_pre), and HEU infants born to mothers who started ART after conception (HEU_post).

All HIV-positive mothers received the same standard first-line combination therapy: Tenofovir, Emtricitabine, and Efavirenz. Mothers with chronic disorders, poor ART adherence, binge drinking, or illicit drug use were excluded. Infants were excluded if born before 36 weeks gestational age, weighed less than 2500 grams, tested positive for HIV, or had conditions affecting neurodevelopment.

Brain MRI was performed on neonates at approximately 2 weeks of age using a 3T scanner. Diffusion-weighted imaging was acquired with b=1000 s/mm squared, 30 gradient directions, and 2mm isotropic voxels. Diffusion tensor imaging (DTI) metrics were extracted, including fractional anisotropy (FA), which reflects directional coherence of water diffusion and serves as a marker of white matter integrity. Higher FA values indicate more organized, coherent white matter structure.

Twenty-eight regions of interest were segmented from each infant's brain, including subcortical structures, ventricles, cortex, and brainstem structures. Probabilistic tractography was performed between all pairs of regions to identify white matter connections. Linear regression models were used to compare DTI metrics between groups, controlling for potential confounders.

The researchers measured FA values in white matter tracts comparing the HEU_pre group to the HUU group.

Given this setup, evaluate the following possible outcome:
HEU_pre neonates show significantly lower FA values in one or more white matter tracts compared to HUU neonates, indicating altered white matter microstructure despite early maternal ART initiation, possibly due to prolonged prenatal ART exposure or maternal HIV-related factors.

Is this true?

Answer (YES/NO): YES